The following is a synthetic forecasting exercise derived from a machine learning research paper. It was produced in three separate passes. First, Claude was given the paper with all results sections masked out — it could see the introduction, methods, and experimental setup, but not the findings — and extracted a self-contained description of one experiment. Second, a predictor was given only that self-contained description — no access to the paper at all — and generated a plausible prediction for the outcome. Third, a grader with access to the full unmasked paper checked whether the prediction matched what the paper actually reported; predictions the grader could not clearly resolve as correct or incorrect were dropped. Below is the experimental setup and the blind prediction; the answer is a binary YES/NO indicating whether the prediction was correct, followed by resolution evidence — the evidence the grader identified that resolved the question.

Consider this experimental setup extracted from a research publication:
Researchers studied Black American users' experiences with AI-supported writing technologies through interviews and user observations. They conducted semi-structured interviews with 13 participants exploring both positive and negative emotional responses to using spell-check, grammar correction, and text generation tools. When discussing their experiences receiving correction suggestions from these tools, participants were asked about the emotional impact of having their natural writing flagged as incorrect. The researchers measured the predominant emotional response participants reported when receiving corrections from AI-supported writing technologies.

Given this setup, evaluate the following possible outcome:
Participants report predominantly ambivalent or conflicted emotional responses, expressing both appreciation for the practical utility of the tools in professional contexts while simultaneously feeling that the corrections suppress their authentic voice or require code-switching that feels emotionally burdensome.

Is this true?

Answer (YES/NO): NO